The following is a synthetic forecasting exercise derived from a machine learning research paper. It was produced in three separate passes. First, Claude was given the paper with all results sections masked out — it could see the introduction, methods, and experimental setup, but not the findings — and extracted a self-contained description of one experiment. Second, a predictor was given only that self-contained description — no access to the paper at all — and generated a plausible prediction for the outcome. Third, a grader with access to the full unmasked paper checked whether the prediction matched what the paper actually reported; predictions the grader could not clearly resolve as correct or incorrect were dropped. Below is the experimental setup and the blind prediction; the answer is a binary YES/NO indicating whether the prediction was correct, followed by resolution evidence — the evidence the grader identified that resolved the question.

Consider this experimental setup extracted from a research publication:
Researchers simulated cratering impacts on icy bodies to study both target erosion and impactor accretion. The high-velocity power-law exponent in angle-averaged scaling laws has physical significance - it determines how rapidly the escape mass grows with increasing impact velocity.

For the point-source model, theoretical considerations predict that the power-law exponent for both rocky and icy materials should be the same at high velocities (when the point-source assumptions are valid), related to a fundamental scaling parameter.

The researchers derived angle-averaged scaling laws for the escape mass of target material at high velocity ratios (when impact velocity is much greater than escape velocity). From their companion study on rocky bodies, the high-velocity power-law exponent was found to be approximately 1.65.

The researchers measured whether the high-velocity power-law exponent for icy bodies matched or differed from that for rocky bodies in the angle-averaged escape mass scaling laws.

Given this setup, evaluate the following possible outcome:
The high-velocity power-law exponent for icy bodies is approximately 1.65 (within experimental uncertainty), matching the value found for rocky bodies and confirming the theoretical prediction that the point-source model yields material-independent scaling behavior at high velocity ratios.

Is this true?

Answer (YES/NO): YES